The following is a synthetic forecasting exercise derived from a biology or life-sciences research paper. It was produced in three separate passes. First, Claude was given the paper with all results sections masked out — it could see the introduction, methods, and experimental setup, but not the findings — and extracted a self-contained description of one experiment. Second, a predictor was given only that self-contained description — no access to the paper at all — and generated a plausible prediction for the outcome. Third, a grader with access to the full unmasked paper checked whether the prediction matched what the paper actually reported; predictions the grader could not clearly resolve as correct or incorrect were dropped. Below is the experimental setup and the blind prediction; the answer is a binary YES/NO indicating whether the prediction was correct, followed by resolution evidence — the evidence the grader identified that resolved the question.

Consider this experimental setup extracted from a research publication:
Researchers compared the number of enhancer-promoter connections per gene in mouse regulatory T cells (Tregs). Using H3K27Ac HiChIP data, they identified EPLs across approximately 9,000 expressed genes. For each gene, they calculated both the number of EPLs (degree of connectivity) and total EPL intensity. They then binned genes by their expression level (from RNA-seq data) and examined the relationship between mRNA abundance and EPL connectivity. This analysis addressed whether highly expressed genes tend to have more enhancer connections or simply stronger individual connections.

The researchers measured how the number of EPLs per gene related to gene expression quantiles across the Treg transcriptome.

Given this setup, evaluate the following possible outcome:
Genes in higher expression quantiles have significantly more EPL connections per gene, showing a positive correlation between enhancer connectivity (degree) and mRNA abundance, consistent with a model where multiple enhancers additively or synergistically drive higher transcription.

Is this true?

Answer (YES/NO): NO